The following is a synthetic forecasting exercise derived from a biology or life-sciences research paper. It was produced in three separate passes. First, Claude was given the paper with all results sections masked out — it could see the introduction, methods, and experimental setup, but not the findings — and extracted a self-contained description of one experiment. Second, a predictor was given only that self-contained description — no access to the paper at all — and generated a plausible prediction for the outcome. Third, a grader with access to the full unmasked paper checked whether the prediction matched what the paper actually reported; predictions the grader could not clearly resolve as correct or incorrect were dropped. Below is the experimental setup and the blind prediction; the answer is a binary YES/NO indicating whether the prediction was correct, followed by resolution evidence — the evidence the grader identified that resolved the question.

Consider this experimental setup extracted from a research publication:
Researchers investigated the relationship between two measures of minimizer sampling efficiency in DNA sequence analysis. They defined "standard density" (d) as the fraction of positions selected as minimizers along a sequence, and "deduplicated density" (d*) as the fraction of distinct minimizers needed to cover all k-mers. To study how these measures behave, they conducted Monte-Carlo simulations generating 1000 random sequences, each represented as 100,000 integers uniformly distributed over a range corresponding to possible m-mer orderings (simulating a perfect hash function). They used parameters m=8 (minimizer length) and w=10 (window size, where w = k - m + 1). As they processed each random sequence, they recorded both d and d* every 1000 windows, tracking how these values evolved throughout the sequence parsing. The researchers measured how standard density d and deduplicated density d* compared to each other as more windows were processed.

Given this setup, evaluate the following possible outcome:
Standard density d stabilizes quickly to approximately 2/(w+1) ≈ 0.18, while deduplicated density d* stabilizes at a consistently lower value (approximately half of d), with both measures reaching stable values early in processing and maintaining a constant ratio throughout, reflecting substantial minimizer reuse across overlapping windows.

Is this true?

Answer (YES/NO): NO